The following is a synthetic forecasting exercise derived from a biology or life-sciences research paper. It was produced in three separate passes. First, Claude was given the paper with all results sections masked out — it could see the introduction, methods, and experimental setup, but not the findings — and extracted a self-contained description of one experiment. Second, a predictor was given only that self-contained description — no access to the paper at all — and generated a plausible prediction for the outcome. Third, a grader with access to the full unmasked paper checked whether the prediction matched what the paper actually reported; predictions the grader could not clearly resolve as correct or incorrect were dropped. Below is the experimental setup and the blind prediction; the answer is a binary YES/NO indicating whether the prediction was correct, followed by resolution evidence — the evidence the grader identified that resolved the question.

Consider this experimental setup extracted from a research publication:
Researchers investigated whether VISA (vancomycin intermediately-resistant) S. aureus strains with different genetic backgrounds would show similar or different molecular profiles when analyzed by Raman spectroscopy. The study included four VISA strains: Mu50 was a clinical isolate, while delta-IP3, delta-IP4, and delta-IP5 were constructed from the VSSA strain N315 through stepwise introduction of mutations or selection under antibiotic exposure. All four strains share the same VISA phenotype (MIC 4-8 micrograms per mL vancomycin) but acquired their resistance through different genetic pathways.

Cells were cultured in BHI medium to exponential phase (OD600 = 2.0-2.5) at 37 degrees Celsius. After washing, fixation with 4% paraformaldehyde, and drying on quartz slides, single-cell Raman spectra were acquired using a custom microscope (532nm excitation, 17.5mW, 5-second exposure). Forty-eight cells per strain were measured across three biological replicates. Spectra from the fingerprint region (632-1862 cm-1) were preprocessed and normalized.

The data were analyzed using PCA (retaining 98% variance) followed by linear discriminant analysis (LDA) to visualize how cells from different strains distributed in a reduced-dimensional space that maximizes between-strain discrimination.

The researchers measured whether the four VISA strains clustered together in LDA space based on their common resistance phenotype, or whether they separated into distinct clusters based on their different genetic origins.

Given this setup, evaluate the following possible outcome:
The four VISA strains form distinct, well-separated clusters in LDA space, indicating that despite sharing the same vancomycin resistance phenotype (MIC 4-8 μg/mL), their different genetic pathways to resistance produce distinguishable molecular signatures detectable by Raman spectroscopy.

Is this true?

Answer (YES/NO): YES